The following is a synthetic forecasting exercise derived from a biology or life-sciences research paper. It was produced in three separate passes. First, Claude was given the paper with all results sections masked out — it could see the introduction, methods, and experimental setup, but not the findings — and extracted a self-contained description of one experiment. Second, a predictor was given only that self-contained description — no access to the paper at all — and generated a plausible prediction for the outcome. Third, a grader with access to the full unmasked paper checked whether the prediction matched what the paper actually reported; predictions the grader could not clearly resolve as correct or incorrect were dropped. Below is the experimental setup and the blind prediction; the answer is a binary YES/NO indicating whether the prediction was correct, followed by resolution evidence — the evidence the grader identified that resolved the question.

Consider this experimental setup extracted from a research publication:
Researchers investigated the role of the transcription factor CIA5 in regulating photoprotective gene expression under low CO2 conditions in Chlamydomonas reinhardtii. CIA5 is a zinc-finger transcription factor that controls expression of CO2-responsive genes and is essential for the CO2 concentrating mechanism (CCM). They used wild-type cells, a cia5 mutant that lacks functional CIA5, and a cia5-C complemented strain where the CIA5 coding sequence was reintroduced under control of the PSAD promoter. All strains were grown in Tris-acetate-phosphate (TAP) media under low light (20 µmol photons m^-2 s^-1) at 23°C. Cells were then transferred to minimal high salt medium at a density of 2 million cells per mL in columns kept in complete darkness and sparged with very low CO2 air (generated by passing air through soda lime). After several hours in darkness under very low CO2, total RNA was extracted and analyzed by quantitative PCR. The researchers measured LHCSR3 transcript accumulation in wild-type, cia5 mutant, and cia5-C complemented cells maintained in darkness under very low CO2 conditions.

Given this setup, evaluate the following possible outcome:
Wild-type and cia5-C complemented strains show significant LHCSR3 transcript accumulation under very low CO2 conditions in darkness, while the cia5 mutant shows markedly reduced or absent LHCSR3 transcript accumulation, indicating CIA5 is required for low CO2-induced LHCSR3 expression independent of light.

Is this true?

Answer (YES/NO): YES